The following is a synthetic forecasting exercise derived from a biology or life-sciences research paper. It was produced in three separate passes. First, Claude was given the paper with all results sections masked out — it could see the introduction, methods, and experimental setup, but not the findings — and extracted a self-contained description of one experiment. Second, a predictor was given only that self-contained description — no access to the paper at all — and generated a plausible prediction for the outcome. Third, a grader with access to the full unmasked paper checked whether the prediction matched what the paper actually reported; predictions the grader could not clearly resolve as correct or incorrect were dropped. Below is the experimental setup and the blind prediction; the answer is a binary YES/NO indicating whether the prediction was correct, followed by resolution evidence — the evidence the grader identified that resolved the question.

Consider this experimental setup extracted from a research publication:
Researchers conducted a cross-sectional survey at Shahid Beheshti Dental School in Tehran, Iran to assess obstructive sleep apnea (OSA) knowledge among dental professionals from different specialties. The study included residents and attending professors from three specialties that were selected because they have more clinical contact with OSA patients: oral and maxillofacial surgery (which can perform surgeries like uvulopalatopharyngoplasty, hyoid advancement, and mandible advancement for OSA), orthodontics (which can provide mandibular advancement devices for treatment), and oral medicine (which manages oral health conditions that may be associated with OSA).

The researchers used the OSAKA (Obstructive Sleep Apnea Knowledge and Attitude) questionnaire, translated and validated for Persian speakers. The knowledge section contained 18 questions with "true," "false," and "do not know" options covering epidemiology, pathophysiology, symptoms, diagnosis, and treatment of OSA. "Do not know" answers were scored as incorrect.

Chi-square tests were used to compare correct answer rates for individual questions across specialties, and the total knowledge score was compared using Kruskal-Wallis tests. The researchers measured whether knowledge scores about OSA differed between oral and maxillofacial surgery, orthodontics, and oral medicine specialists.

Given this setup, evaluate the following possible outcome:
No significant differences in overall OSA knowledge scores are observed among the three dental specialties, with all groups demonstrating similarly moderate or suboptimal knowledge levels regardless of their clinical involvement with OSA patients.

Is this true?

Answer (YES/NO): YES